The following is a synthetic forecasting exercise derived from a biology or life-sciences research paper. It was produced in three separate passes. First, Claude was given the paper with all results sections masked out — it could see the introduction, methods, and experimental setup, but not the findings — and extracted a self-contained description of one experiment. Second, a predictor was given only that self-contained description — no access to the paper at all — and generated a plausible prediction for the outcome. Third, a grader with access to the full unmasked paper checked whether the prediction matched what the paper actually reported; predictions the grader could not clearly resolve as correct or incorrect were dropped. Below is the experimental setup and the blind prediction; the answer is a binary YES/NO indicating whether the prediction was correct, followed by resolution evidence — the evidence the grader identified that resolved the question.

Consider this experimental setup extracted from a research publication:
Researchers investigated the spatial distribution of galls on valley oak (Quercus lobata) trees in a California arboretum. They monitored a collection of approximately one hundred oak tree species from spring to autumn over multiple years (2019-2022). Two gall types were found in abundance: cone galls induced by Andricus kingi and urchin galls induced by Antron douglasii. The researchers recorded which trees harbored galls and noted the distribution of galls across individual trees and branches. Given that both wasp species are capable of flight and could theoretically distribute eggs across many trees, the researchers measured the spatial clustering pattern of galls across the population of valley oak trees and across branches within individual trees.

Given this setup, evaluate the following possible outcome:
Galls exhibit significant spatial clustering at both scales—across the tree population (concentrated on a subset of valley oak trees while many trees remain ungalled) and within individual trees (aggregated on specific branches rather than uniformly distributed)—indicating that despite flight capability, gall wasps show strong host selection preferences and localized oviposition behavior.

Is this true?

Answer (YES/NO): YES